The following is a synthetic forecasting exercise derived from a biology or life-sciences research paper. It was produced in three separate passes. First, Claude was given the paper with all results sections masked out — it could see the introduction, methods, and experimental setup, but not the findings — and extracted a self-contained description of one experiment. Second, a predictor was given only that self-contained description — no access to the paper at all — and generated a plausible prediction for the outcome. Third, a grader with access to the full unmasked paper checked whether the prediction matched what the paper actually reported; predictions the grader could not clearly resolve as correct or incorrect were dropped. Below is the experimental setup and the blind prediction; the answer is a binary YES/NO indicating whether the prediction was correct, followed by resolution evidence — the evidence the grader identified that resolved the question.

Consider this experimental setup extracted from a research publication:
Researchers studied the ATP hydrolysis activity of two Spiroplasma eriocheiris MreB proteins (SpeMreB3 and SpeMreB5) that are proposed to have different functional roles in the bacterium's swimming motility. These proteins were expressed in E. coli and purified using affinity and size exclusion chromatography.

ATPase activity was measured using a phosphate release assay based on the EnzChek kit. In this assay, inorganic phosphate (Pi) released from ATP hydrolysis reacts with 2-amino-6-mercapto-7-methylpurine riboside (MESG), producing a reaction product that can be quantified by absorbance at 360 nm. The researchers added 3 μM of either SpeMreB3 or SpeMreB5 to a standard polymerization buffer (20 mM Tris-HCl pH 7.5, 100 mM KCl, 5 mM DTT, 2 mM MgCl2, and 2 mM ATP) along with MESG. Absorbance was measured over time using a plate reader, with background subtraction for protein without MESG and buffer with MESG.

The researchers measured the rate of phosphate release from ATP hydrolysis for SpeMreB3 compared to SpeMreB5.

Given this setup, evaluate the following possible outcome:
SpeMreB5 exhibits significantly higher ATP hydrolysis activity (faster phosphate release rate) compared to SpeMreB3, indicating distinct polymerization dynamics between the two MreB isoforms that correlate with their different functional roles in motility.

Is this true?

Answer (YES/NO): YES